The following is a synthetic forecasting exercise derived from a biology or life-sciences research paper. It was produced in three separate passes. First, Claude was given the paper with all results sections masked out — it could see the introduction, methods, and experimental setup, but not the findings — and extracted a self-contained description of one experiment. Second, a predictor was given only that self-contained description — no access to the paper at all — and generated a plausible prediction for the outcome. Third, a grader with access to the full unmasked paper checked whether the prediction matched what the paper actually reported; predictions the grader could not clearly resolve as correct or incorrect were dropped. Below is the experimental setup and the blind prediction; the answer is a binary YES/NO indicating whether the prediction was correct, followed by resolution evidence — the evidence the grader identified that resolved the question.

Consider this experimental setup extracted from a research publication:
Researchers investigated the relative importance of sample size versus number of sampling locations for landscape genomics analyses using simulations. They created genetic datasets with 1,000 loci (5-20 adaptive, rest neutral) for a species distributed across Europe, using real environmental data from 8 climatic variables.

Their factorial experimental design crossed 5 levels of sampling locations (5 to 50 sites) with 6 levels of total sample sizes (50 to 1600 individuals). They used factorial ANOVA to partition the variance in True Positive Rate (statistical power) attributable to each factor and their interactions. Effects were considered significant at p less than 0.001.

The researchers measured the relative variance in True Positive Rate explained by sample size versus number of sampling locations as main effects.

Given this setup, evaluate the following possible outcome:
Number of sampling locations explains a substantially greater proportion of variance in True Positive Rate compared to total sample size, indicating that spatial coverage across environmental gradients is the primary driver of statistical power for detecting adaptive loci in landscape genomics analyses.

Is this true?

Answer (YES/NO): NO